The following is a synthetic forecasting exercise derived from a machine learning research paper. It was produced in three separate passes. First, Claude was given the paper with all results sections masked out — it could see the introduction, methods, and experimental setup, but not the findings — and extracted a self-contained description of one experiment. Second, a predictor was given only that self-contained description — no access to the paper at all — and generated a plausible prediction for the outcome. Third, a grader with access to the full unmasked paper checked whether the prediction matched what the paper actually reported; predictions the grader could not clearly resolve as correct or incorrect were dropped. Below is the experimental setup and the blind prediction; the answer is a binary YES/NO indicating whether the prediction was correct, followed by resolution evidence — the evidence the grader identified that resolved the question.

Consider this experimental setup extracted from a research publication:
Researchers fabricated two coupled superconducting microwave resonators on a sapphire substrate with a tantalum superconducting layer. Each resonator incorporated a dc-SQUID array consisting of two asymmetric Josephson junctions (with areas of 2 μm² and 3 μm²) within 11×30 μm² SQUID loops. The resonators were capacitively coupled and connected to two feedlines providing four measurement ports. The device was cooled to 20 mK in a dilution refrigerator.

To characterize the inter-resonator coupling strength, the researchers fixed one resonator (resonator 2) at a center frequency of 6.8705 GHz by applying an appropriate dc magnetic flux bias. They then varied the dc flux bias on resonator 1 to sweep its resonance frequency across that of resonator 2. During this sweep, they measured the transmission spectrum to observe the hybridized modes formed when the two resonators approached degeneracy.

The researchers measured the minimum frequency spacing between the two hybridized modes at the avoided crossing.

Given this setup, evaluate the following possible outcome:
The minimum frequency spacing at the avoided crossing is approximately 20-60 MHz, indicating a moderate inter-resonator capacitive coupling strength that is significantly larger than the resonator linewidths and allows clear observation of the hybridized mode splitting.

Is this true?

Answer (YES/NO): YES